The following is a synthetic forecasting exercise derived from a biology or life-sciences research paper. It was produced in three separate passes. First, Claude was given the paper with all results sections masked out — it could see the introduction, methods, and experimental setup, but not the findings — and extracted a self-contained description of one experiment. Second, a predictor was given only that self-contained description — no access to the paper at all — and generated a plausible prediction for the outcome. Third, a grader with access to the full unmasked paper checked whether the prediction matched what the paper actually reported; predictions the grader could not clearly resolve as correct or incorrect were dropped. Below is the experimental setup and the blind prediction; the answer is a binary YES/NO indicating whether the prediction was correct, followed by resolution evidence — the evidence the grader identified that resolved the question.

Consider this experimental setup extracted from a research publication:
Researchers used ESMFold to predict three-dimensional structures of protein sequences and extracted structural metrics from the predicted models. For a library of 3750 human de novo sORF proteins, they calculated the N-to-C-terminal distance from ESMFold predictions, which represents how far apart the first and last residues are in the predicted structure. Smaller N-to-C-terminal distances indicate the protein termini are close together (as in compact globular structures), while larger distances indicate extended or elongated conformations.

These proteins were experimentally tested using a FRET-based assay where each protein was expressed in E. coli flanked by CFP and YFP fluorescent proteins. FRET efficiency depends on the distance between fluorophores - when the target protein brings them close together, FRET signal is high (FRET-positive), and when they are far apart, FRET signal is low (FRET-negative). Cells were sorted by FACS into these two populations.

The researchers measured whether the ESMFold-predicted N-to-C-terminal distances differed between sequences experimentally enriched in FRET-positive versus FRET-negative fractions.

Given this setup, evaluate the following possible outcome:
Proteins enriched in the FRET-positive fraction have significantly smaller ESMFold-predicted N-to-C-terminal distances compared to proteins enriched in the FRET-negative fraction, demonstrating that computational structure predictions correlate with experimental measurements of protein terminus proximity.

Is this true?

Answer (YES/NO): YES